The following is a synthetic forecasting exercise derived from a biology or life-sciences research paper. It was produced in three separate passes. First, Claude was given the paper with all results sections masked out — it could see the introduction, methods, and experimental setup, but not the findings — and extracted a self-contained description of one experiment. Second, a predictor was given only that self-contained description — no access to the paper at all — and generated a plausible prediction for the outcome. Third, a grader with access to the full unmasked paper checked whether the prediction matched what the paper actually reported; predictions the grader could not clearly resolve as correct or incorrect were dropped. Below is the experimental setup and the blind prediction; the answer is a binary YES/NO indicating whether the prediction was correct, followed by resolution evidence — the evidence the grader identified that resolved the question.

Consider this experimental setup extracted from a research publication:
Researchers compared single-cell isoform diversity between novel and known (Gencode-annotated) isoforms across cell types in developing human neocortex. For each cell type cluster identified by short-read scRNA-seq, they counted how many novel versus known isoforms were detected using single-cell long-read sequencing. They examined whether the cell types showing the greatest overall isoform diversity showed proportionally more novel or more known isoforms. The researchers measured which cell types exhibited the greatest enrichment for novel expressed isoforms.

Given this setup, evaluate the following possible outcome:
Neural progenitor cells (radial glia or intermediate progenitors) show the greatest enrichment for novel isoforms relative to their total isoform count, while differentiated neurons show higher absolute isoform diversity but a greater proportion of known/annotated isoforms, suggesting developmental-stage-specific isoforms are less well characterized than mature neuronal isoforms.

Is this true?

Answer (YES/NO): NO